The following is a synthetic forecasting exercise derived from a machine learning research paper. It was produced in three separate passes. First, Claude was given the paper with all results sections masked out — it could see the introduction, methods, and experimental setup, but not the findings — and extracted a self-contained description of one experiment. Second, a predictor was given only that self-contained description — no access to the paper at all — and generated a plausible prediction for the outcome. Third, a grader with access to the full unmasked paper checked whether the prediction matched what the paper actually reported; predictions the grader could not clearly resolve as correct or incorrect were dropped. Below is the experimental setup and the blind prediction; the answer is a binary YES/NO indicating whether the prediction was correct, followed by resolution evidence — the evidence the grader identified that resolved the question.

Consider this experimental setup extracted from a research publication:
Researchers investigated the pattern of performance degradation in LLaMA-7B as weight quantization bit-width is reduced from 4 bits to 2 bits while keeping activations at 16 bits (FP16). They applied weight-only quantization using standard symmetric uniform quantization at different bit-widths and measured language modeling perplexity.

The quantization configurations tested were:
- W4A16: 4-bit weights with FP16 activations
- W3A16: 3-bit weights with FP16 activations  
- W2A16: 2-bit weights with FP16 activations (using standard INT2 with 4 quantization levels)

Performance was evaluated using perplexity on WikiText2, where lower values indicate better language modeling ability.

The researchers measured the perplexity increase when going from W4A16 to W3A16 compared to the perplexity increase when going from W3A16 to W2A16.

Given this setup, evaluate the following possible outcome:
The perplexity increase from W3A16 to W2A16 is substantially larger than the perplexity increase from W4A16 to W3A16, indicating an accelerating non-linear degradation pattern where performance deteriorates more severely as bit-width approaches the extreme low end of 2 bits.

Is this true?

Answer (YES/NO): YES